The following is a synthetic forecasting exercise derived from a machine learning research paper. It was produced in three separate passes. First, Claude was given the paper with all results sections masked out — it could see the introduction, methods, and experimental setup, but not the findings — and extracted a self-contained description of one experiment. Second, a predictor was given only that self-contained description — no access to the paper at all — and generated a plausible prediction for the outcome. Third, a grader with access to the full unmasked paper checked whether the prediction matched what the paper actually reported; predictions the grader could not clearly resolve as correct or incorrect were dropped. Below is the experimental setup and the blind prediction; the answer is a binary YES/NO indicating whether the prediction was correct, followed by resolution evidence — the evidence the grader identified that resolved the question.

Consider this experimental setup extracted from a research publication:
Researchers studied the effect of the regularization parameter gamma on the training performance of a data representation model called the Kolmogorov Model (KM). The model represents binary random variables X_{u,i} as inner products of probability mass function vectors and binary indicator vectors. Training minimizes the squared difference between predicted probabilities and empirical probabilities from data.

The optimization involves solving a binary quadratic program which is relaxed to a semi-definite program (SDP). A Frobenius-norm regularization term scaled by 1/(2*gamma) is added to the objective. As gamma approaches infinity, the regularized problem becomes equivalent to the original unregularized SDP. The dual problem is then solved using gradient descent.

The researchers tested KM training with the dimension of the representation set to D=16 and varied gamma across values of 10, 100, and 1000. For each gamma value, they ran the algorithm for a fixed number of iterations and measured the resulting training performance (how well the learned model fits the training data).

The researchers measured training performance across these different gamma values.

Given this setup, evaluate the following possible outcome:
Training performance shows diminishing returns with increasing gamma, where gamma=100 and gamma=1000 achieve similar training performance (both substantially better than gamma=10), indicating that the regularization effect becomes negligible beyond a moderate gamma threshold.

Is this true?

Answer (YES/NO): YES